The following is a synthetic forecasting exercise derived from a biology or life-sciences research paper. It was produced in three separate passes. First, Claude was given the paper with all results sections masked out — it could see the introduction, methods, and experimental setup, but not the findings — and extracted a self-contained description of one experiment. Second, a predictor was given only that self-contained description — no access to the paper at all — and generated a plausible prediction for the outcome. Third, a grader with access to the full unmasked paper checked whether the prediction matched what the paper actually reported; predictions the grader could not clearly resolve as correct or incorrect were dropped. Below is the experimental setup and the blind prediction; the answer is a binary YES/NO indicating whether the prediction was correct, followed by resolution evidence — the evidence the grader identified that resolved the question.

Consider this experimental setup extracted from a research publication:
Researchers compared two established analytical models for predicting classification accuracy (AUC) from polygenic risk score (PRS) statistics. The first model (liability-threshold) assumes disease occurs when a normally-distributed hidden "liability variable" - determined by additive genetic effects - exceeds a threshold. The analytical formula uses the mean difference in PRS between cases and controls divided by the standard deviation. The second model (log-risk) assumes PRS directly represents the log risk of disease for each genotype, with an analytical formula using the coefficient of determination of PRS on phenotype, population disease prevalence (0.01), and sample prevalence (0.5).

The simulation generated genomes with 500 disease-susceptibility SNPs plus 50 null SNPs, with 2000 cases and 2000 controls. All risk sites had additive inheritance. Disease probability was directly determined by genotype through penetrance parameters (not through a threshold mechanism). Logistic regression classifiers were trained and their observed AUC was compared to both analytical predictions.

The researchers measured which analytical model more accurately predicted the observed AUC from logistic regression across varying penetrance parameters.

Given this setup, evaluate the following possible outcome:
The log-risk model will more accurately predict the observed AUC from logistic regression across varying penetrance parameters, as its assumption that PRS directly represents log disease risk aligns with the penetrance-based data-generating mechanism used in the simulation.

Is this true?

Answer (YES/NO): NO